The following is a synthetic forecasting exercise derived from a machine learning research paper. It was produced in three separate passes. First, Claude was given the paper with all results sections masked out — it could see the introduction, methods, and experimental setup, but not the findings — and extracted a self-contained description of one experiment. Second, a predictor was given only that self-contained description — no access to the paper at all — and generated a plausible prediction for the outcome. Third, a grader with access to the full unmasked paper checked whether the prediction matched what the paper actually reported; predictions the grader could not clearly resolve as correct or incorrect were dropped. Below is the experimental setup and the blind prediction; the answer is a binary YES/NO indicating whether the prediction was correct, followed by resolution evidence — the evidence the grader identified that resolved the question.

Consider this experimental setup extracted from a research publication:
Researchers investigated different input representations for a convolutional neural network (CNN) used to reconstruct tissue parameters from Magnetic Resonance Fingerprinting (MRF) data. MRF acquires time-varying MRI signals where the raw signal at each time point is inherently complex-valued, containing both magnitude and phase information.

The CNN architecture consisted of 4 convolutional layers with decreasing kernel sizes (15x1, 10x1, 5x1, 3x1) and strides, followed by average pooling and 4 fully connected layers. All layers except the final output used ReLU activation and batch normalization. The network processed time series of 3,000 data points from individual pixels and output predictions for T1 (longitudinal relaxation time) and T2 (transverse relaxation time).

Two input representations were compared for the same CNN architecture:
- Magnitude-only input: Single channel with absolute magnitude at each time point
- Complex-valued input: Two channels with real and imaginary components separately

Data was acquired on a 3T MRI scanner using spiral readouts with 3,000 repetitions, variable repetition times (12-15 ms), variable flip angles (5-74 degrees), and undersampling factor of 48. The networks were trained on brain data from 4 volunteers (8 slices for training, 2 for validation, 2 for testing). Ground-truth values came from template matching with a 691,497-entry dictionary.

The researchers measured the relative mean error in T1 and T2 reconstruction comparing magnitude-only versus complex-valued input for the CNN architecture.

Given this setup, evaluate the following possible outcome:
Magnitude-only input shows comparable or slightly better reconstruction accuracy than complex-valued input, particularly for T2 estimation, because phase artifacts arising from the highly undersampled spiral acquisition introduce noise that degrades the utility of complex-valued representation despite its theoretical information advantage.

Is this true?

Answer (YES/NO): NO